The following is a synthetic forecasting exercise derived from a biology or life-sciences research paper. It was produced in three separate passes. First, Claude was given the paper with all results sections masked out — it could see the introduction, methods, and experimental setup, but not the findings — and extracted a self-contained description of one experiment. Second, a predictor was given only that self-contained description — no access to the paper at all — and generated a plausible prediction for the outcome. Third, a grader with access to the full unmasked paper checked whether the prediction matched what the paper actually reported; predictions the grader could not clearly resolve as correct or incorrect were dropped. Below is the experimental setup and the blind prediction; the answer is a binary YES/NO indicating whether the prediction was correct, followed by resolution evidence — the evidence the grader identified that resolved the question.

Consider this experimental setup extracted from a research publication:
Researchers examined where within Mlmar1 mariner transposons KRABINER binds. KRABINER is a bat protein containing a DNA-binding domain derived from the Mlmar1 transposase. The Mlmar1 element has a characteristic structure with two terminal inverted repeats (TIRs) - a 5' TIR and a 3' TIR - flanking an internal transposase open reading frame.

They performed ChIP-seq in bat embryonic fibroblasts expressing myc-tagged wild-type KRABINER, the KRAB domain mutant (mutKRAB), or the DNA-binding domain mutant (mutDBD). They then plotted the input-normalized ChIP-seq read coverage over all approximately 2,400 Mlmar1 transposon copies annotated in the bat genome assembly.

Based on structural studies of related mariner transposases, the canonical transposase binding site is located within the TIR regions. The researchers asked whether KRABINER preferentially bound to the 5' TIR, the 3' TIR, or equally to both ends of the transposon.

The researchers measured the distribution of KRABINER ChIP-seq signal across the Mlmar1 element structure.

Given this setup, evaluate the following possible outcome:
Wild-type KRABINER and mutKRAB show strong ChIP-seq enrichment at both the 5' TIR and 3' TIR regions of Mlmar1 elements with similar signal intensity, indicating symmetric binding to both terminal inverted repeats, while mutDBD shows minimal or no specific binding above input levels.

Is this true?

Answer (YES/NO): NO